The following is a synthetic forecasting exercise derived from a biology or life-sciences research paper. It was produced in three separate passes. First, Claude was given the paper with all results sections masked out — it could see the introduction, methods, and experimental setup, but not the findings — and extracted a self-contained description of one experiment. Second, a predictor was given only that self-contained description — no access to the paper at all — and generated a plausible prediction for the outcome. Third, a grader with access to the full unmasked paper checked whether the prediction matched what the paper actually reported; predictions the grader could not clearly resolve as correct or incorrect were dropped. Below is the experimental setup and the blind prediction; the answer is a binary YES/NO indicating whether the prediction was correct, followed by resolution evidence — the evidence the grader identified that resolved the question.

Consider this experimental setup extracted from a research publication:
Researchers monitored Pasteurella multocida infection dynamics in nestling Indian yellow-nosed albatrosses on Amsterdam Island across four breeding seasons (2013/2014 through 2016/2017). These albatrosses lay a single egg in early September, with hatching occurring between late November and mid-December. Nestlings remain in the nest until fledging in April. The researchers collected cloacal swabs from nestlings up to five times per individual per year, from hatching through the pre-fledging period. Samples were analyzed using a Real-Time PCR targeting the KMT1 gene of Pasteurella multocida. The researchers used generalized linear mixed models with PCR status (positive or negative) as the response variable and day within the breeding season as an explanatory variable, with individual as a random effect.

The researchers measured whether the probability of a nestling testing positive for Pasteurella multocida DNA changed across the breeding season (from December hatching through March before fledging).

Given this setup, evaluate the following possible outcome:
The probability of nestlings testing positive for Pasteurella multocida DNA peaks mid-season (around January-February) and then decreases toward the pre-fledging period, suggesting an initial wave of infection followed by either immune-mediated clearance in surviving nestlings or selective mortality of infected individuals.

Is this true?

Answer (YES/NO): NO